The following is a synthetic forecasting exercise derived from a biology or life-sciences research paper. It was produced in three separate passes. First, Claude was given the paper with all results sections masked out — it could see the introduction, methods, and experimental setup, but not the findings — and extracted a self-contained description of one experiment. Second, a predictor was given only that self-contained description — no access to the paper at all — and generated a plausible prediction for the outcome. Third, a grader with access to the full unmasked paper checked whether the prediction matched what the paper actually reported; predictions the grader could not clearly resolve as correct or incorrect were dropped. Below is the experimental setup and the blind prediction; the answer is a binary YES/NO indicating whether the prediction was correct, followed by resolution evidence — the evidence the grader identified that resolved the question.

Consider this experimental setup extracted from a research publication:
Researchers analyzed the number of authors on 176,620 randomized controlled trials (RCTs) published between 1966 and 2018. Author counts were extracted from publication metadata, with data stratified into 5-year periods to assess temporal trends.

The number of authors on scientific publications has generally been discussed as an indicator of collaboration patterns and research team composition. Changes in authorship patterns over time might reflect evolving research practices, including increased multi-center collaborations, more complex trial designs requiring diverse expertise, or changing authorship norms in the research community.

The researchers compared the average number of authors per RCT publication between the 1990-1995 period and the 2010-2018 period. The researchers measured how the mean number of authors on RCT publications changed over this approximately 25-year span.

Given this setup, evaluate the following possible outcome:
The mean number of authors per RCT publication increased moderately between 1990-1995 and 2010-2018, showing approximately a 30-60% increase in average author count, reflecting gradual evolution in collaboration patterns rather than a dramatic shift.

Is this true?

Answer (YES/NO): YES